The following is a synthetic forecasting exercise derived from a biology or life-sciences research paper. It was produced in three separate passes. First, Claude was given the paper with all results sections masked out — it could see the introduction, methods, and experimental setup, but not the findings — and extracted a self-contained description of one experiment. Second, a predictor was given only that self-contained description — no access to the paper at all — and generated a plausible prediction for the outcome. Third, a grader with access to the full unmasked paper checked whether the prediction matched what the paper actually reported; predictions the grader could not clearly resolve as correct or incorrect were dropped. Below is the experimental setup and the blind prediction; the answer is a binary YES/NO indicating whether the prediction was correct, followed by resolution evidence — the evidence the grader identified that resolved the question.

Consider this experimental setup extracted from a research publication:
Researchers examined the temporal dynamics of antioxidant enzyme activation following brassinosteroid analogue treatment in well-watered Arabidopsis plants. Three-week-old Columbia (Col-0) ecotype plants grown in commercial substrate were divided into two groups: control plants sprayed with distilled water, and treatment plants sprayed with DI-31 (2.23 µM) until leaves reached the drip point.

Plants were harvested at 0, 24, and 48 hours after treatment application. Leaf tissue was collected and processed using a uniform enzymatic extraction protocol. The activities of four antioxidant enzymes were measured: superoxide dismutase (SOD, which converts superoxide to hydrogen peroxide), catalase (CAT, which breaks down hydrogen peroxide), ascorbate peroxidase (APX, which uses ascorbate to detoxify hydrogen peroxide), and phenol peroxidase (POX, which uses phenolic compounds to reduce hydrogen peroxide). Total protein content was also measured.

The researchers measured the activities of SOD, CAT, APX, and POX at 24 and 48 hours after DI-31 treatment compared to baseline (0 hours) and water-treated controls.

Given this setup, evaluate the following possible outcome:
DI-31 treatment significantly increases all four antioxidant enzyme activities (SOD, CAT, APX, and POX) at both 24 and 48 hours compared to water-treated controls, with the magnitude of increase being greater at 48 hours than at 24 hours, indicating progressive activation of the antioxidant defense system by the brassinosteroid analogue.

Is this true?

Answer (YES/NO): NO